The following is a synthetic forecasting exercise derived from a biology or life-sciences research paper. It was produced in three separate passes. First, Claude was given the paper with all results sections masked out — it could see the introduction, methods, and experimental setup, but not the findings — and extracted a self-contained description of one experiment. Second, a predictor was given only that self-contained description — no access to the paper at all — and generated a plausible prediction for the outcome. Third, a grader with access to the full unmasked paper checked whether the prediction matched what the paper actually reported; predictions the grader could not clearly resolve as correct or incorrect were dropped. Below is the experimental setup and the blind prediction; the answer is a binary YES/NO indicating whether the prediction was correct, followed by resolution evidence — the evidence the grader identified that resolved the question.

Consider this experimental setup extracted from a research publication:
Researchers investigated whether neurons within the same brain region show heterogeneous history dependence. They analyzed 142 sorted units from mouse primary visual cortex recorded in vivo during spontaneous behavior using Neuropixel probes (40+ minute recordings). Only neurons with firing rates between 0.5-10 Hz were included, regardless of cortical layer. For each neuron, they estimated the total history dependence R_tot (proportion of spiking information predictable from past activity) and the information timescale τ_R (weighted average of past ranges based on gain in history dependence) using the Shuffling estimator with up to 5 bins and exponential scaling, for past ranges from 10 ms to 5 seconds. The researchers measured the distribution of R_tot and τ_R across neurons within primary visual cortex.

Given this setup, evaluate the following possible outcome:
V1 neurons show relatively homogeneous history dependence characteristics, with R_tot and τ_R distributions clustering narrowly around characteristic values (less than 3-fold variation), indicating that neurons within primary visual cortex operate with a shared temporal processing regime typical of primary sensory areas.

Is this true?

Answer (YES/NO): NO